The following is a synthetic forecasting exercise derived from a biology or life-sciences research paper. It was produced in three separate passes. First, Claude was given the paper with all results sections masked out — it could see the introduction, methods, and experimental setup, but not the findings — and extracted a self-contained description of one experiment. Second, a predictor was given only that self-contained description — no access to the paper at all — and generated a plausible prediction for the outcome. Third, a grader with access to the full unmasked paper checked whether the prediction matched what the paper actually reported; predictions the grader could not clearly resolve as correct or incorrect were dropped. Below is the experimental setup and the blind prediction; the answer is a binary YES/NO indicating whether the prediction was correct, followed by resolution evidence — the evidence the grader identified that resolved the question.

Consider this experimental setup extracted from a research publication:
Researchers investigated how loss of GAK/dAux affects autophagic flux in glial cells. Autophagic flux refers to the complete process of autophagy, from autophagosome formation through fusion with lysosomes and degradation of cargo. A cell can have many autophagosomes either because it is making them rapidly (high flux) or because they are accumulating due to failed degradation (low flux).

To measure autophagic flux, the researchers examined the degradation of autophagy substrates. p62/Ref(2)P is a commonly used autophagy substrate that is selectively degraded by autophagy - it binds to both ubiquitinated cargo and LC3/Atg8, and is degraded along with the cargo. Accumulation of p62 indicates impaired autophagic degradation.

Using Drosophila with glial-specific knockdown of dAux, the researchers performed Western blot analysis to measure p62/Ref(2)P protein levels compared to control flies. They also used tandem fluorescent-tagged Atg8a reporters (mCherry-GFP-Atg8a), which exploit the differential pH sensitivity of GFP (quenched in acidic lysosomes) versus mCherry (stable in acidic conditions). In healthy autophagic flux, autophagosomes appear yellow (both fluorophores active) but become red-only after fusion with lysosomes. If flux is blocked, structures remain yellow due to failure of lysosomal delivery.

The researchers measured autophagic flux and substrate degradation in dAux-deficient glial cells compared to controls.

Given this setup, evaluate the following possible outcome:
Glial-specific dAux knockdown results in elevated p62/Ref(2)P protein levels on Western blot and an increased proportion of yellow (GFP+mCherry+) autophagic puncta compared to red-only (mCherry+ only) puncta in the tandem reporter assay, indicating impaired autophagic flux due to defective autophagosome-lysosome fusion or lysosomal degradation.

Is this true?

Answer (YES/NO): YES